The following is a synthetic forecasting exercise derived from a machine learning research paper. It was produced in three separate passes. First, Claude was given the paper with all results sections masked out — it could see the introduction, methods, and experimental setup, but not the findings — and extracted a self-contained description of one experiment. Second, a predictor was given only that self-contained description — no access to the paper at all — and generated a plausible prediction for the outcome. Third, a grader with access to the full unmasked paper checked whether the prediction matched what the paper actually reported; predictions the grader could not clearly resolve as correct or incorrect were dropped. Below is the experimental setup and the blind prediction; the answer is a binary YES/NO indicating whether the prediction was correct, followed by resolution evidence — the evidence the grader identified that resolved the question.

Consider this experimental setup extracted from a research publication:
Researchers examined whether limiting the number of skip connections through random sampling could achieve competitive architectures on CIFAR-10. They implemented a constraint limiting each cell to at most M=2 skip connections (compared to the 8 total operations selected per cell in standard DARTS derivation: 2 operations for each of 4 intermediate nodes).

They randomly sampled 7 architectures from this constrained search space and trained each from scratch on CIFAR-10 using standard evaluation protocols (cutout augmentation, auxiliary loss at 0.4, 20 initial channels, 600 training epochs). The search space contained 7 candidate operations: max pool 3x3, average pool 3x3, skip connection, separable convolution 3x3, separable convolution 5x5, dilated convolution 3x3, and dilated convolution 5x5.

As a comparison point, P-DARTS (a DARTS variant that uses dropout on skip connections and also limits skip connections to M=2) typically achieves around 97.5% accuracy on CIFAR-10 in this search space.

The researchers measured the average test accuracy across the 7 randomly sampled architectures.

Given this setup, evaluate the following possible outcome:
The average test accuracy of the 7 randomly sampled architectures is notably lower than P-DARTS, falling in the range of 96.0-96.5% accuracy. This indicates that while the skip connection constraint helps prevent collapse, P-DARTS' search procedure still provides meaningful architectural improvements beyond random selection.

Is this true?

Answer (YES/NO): NO